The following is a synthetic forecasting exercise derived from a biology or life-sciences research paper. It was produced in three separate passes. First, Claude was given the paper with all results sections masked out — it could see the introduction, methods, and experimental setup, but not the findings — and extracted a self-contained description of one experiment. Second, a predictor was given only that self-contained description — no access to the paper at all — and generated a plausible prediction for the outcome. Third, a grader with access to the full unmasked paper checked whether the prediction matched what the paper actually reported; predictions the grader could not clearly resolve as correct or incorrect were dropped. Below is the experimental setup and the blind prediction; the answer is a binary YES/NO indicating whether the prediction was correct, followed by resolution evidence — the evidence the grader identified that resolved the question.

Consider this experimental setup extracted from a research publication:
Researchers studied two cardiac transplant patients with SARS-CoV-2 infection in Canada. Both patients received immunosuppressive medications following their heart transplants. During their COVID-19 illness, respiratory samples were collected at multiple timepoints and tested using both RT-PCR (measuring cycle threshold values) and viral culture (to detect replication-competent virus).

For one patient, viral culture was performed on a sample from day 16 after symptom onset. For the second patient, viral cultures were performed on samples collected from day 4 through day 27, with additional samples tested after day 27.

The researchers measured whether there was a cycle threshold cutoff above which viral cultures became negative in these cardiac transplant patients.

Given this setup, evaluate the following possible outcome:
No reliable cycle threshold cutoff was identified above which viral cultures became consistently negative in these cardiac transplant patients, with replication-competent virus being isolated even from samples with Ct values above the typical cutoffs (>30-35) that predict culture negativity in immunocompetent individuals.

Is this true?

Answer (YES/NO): NO